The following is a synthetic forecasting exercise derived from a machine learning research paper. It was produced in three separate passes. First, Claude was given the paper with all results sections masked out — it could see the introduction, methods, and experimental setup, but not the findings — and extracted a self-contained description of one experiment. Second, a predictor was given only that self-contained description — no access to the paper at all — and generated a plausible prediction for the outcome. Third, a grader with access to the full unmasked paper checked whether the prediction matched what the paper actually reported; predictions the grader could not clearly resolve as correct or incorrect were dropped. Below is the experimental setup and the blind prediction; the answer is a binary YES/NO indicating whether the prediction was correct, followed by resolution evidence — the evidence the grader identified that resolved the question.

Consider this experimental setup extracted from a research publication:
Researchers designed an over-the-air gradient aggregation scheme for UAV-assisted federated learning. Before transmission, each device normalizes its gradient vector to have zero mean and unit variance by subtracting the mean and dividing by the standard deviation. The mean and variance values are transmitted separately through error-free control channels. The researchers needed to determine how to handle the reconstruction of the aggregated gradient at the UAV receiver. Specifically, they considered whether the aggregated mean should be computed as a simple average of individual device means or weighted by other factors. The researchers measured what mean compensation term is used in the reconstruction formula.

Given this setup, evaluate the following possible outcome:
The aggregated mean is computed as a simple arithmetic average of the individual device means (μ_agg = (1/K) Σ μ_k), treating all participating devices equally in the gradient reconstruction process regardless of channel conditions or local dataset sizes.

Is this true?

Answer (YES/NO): YES